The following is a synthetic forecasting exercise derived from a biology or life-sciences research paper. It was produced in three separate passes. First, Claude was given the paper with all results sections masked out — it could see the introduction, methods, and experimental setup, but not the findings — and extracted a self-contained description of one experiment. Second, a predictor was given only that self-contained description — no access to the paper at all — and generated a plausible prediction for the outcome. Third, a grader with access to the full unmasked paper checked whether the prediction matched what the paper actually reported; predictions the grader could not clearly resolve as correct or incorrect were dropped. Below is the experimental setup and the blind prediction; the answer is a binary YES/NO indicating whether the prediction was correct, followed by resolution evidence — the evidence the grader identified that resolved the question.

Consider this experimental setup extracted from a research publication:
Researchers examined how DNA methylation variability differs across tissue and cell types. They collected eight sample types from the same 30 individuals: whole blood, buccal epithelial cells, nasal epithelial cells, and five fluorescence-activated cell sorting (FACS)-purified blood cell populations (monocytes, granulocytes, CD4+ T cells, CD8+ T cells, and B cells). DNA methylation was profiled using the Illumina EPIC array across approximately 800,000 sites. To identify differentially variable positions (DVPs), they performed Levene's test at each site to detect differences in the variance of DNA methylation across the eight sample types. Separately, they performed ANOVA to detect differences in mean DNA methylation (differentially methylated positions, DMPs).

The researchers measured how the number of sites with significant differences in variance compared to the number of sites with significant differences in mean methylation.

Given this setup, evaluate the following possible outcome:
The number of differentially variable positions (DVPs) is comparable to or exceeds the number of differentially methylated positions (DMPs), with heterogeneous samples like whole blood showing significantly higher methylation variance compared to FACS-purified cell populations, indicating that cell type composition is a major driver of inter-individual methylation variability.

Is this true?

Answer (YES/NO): NO